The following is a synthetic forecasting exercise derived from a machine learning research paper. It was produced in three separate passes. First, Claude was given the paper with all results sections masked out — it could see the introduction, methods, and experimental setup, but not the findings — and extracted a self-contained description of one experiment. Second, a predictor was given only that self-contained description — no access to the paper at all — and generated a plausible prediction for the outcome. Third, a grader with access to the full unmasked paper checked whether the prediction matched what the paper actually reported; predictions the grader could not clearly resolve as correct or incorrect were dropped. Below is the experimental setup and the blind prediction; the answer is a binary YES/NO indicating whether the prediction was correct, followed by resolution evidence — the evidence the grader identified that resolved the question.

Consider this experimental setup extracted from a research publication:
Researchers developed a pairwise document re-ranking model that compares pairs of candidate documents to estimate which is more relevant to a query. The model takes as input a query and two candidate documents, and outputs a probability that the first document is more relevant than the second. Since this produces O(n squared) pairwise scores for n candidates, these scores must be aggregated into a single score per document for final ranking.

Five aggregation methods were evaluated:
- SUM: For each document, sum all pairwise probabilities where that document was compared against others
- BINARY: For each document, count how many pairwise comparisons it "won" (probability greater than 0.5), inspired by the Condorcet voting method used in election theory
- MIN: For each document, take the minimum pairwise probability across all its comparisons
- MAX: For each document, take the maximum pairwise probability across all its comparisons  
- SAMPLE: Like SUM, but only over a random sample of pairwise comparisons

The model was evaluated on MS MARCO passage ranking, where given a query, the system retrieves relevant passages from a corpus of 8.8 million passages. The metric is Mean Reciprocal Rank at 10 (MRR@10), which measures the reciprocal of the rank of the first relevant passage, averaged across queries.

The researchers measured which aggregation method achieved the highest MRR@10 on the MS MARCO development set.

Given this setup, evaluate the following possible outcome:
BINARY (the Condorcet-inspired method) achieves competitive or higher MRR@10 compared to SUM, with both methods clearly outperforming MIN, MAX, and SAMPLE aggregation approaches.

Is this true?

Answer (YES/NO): YES